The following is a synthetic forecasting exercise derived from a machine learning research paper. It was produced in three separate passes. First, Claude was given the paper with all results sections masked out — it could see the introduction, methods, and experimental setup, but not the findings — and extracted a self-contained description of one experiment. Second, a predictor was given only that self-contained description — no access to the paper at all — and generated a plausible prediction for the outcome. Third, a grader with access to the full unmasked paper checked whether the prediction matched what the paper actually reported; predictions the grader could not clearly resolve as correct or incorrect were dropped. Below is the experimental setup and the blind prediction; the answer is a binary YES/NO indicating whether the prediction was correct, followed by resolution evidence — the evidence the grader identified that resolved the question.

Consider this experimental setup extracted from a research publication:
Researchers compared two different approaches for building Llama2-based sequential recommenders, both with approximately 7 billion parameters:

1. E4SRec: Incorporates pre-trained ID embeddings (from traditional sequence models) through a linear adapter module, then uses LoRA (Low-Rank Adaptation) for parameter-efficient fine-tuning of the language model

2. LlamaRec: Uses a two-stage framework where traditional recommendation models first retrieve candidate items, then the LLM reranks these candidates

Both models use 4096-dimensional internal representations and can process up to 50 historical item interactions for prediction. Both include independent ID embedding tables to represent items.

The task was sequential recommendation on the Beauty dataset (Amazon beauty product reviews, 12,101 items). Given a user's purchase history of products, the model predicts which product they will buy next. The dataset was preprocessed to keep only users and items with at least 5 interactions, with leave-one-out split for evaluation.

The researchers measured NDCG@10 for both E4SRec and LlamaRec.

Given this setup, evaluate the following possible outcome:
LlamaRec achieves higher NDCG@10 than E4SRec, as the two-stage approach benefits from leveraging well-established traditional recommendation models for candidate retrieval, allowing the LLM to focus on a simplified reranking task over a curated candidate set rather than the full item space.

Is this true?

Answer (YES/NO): YES